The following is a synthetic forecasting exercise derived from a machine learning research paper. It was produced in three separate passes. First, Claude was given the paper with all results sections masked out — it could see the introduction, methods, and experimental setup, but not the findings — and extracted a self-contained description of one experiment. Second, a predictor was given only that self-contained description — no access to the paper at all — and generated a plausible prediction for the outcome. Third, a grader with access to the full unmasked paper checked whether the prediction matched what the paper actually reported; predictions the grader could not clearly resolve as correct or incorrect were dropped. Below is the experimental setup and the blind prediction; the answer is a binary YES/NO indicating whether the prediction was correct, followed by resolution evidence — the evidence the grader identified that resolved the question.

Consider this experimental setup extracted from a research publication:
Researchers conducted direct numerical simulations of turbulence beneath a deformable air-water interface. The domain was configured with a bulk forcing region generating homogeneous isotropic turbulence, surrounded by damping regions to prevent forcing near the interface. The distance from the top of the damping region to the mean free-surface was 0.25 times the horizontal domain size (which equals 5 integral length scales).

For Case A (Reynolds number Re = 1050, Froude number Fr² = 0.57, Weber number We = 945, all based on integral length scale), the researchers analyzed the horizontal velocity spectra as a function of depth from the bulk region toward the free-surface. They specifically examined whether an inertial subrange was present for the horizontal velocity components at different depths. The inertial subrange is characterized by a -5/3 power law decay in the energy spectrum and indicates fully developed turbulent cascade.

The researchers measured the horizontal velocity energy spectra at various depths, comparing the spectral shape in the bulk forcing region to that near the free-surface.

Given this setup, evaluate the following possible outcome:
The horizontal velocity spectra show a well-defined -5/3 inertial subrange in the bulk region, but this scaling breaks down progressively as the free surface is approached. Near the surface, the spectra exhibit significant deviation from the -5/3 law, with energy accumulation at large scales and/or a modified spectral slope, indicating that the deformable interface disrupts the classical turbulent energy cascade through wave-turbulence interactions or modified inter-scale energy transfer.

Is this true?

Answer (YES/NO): NO